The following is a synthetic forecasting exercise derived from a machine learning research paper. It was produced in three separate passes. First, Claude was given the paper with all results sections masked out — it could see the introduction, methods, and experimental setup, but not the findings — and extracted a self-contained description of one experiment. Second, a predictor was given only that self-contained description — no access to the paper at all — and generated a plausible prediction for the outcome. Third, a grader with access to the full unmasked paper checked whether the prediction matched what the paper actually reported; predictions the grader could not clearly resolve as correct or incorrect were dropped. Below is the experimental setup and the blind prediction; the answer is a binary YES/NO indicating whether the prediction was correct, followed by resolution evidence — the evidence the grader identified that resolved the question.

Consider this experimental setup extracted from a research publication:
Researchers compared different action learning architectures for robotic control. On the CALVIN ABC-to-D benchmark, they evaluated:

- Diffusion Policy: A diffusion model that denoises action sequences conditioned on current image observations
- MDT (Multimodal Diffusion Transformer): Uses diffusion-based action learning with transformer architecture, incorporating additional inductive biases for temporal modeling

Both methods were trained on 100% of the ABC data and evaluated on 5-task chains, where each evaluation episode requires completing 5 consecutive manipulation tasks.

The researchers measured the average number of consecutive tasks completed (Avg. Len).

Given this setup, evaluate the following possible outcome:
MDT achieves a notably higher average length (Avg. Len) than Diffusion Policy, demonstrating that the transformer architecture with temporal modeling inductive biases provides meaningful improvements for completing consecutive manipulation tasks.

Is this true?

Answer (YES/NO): YES